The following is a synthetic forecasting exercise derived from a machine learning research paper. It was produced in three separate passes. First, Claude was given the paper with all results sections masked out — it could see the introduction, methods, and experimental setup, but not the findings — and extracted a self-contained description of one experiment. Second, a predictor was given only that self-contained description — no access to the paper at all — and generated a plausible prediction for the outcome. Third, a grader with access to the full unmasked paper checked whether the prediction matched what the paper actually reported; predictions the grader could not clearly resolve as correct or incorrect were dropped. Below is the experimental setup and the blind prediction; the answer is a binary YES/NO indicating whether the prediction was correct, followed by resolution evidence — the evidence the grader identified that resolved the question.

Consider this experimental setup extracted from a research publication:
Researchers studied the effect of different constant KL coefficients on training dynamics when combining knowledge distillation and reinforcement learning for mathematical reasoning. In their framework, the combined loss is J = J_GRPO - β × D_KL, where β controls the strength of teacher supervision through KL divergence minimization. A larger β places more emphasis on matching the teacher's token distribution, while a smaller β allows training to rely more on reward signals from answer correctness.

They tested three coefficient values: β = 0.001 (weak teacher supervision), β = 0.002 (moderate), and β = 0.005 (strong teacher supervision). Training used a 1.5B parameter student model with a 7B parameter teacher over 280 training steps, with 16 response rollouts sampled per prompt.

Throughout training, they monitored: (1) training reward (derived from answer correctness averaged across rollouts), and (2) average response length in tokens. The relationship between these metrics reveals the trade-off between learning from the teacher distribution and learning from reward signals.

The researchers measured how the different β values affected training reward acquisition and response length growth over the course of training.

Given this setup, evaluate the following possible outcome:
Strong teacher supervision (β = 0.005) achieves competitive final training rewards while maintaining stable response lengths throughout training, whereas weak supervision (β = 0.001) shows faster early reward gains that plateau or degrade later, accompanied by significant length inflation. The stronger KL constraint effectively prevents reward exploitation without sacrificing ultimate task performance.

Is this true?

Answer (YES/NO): NO